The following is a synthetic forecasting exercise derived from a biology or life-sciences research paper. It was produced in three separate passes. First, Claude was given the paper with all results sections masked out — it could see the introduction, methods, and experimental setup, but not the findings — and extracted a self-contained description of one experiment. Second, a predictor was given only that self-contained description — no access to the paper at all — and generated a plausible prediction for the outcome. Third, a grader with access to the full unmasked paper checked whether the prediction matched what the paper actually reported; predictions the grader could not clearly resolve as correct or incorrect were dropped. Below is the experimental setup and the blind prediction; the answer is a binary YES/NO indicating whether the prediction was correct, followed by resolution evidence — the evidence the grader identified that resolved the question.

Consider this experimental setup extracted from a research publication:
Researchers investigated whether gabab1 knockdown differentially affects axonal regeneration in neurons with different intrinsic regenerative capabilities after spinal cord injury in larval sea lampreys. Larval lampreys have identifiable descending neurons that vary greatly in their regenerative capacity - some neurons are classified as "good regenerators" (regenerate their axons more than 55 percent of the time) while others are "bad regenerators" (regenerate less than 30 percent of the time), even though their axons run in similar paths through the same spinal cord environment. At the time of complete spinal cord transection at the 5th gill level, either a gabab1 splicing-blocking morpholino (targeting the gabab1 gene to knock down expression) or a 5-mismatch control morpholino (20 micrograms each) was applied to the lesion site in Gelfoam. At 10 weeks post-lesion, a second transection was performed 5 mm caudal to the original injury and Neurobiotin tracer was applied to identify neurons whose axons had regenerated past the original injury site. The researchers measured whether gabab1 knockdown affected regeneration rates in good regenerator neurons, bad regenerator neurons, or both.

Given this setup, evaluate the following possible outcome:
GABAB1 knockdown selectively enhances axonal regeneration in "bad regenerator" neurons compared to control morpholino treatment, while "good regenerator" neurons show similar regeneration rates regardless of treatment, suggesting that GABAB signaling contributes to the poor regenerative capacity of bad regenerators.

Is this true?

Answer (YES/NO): NO